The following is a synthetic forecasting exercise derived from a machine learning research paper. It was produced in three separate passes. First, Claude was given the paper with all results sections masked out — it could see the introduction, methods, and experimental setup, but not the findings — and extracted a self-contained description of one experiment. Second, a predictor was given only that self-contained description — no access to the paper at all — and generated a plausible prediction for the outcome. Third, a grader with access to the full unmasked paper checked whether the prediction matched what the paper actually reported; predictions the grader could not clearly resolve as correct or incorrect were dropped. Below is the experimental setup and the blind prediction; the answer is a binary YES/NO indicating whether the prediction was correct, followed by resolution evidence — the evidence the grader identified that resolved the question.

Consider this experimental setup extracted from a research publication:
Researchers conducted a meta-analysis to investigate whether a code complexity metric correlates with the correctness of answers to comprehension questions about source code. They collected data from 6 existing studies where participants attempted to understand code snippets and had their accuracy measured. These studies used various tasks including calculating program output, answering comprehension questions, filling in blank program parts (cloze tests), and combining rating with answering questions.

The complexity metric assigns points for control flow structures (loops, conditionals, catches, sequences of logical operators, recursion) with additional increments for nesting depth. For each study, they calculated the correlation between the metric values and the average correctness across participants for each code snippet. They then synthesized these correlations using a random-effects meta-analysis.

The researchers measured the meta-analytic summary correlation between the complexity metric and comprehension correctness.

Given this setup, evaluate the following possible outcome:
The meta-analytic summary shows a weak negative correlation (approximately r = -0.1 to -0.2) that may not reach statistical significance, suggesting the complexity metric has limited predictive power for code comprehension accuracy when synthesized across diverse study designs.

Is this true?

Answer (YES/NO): YES